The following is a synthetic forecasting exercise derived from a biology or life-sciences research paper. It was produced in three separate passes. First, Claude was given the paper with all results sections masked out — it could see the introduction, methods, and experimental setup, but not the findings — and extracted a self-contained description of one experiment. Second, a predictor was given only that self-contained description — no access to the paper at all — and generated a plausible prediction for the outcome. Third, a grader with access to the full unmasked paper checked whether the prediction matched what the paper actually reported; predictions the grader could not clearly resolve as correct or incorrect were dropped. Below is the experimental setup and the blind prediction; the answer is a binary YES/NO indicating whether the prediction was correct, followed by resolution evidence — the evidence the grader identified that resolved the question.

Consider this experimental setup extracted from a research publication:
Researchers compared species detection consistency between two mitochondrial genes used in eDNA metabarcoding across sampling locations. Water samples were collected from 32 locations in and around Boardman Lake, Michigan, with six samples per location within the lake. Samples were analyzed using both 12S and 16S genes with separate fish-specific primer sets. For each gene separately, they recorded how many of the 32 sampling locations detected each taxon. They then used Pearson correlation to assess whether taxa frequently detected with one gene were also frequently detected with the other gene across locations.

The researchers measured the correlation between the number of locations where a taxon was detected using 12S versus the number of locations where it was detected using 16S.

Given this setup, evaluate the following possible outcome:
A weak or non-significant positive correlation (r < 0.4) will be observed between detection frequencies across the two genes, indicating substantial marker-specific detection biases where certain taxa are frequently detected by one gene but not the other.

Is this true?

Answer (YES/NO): NO